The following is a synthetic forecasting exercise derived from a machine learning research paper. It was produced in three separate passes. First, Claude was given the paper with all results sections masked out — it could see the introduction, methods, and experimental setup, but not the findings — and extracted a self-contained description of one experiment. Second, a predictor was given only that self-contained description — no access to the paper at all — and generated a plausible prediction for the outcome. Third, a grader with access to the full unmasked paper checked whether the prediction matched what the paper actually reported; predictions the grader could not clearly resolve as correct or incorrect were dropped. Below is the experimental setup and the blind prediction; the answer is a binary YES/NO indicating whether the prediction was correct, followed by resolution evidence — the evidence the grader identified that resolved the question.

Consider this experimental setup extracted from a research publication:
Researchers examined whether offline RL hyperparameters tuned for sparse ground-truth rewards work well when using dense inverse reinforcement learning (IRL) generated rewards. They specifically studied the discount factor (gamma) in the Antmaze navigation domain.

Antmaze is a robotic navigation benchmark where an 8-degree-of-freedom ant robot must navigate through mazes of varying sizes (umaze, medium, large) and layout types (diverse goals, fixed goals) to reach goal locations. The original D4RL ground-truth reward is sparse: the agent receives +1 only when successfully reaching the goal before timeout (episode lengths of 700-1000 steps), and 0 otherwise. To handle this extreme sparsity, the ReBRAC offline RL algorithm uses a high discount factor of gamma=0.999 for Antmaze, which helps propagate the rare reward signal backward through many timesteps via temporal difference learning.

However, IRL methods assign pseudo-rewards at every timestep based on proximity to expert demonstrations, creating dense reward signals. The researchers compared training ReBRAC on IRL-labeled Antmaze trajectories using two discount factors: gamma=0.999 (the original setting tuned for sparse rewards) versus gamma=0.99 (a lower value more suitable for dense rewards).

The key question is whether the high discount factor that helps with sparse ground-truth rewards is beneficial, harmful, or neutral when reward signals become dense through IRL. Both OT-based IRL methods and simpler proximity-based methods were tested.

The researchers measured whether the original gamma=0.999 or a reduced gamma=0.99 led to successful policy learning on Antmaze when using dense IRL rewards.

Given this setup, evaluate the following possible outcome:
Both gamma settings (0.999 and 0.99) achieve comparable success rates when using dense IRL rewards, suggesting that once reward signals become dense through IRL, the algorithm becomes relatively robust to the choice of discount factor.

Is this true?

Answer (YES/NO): NO